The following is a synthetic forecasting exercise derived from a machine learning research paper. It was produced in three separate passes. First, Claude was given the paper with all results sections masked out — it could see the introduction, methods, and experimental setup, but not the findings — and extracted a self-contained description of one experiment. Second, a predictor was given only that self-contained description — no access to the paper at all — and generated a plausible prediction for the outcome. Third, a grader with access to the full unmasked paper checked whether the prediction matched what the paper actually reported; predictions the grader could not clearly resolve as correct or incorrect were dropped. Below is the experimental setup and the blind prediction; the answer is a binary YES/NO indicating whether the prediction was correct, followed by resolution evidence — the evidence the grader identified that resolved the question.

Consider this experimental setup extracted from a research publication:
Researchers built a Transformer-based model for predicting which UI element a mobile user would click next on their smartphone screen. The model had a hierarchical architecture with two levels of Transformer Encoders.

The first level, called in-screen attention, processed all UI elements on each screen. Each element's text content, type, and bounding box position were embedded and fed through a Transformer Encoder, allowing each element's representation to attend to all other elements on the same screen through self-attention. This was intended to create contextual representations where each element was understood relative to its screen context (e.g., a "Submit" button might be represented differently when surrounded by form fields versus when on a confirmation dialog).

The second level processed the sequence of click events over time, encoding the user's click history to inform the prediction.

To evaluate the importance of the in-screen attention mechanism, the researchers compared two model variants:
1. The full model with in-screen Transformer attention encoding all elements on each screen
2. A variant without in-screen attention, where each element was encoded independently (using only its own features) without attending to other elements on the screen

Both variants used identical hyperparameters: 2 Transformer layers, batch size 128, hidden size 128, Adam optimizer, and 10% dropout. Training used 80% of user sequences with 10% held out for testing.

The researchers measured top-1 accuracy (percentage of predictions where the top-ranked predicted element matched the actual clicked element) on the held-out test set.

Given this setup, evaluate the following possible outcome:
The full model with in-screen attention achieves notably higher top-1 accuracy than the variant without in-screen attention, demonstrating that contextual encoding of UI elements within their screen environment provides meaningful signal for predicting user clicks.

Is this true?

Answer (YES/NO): YES